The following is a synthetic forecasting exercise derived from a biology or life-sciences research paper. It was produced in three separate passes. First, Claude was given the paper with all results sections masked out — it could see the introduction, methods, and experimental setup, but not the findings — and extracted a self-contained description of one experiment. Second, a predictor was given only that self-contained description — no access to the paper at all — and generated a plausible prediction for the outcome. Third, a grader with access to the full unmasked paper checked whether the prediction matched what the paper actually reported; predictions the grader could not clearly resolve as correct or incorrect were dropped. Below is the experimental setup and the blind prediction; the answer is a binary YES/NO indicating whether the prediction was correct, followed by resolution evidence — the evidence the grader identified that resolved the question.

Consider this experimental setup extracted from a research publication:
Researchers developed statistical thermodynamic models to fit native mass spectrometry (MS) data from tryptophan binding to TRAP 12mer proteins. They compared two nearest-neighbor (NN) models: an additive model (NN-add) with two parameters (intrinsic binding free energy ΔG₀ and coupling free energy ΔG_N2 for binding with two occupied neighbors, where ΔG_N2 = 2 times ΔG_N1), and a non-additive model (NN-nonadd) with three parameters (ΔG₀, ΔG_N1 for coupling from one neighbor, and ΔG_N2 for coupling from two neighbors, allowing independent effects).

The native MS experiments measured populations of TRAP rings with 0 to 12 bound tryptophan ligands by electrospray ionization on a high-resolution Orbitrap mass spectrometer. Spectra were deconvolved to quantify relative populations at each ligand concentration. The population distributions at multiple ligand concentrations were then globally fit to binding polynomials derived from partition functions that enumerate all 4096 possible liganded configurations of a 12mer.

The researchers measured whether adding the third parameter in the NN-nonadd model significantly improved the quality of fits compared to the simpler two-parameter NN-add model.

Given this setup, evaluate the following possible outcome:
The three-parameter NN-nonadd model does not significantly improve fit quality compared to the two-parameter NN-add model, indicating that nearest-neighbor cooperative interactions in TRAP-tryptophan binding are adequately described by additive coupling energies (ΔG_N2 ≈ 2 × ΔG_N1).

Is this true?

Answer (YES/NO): YES